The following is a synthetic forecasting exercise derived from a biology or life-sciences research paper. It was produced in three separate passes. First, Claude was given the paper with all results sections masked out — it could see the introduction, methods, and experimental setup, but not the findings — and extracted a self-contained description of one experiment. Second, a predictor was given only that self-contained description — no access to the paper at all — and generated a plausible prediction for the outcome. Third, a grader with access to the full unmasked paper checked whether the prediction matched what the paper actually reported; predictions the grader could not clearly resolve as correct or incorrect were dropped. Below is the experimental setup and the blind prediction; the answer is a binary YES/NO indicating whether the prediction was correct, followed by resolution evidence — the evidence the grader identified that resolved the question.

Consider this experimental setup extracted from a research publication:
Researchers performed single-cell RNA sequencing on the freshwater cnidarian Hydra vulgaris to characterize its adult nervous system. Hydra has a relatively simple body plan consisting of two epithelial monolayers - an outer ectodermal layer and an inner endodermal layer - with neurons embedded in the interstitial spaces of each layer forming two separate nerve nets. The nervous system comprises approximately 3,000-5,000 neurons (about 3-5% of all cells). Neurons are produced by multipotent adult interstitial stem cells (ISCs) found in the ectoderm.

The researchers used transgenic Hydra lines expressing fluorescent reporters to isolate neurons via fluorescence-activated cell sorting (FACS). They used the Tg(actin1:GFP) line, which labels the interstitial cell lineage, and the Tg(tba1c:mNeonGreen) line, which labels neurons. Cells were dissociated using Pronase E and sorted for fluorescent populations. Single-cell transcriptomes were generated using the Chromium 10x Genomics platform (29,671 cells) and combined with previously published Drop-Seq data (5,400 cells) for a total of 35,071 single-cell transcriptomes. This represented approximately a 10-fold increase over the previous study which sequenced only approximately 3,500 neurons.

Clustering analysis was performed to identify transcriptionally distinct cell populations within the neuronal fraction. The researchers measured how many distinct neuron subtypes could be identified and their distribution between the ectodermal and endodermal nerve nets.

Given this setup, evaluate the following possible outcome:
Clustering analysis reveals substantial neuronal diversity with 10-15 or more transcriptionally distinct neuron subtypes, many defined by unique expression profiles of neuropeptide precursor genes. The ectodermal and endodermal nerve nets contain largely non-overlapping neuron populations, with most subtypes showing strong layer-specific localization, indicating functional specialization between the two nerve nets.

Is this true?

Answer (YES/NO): NO